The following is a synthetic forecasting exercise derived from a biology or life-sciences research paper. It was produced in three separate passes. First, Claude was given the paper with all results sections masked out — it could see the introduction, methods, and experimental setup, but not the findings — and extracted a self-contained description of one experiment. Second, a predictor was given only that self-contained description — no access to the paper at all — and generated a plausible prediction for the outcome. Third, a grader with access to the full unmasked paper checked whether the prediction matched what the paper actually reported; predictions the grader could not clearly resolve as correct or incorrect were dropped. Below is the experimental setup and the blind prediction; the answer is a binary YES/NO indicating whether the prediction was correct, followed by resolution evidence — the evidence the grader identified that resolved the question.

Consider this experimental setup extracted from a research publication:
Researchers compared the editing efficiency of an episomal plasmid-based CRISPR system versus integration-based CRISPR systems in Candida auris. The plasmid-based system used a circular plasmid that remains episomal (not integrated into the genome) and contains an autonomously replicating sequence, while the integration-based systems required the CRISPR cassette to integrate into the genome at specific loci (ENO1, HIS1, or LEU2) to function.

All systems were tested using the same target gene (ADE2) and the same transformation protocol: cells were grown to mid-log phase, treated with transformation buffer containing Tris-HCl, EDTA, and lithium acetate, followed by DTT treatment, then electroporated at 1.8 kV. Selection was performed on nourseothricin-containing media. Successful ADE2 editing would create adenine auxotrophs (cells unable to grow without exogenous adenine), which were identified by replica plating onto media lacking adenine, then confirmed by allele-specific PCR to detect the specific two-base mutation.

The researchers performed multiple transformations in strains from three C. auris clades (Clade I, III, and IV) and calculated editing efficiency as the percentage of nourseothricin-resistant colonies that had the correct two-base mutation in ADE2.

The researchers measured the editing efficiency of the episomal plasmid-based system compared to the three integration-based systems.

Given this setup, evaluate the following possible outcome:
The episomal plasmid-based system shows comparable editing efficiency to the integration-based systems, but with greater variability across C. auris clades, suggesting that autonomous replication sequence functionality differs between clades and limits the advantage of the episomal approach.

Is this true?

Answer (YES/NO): NO